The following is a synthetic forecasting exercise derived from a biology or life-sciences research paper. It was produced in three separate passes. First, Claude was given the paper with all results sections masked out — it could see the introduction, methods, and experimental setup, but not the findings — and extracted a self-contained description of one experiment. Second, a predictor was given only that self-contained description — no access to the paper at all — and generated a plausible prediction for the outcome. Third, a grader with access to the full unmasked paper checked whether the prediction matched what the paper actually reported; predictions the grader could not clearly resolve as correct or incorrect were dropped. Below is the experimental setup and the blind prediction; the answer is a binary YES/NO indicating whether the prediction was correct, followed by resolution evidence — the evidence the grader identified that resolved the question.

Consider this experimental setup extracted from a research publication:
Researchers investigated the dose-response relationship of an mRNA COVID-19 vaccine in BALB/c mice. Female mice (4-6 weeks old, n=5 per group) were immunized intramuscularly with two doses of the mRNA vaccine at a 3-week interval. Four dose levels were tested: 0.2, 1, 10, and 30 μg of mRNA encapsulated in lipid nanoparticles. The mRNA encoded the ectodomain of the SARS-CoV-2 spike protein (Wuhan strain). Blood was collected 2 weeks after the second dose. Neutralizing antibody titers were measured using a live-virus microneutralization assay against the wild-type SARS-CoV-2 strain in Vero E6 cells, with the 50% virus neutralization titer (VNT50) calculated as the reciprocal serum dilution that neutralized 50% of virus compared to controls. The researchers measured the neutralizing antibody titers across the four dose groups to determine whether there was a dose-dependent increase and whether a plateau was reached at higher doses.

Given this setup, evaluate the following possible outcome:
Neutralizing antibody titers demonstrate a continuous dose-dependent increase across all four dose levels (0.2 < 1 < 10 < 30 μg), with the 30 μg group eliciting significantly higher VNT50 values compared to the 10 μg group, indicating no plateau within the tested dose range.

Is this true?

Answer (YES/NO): NO